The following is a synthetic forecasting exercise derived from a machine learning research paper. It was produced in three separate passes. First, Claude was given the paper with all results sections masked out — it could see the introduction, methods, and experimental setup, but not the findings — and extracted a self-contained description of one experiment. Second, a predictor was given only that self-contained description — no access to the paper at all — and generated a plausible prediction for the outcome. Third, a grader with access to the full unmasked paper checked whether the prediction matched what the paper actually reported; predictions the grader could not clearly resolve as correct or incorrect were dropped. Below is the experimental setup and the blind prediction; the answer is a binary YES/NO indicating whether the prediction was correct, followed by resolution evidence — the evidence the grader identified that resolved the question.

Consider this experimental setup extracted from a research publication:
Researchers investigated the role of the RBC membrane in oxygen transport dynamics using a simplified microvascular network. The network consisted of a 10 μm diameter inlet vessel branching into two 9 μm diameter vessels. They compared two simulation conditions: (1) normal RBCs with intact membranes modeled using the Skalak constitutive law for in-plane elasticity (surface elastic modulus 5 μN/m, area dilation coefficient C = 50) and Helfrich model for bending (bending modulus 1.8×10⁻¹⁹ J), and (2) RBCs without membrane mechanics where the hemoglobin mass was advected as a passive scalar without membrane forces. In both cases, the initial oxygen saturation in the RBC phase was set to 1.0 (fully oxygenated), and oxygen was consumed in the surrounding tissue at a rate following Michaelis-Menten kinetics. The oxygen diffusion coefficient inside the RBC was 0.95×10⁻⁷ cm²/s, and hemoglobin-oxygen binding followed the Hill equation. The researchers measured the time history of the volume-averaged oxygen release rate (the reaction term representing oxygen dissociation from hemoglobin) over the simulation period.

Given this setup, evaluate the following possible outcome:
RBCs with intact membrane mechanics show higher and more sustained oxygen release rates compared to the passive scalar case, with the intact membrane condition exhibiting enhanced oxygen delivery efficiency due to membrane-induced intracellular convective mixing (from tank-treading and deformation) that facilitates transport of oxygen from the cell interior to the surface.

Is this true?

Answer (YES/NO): NO